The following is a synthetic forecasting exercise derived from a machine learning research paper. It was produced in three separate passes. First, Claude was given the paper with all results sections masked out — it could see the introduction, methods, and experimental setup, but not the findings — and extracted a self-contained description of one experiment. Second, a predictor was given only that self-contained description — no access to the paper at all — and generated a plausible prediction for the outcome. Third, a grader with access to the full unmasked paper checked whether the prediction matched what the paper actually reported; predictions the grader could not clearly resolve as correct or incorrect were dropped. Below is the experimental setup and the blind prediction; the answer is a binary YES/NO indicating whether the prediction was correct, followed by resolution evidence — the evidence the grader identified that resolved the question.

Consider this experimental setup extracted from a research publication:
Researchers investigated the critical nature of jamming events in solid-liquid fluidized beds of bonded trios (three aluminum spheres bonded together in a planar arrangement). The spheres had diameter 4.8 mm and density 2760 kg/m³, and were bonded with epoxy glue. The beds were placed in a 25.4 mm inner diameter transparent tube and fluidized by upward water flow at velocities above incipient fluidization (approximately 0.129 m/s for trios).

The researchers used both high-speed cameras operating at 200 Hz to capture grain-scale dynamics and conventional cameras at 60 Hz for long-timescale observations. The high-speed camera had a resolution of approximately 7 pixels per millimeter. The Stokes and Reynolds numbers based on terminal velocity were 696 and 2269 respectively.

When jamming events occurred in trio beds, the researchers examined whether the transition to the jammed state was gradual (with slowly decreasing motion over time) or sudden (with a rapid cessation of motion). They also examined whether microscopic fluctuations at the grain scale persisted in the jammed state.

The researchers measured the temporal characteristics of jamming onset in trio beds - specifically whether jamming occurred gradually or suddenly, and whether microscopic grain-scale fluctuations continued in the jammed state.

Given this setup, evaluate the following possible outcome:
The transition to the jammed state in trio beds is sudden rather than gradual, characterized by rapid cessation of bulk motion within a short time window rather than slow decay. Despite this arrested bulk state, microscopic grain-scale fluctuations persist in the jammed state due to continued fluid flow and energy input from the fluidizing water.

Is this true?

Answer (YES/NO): NO